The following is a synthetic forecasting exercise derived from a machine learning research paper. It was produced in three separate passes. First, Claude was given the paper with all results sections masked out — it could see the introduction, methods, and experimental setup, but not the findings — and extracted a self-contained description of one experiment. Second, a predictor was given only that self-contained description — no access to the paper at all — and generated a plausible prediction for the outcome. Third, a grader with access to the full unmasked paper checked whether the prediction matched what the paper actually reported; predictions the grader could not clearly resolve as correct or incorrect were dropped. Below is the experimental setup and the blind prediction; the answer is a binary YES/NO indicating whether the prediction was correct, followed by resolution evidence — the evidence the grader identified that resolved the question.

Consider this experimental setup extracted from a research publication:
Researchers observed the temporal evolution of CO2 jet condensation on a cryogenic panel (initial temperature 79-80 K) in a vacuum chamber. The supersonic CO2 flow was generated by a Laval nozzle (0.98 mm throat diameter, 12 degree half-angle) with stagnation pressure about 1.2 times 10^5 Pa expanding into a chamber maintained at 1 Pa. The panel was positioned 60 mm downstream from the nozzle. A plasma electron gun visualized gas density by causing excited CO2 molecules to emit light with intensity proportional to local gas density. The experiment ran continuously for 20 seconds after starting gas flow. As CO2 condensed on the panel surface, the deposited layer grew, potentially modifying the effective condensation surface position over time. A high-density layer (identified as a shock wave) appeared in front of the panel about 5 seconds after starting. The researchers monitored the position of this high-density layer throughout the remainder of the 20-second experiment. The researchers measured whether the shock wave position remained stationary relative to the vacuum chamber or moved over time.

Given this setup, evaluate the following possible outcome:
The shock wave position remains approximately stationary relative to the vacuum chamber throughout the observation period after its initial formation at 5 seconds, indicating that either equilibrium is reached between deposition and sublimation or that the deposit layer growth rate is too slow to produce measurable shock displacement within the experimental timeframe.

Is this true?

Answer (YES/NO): NO